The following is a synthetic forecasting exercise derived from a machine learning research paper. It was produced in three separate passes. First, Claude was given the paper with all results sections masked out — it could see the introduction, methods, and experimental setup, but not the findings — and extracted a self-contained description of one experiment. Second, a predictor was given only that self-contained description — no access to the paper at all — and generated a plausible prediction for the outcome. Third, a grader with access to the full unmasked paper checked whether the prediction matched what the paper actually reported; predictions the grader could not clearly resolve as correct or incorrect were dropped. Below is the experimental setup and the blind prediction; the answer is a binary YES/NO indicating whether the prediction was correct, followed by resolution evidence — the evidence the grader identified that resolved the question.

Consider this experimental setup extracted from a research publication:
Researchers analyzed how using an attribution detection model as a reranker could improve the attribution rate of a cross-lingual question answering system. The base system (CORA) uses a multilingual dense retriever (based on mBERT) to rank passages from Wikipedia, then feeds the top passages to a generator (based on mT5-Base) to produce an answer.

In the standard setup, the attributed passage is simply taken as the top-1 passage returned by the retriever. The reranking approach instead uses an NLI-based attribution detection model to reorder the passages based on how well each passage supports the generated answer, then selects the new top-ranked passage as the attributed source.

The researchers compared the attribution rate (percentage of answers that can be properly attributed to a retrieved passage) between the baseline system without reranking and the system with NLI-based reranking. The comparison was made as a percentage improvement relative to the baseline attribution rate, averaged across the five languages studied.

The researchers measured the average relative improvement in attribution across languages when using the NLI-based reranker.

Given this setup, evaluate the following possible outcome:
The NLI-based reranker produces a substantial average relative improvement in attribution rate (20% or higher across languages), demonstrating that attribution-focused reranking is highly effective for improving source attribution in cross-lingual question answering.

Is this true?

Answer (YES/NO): YES